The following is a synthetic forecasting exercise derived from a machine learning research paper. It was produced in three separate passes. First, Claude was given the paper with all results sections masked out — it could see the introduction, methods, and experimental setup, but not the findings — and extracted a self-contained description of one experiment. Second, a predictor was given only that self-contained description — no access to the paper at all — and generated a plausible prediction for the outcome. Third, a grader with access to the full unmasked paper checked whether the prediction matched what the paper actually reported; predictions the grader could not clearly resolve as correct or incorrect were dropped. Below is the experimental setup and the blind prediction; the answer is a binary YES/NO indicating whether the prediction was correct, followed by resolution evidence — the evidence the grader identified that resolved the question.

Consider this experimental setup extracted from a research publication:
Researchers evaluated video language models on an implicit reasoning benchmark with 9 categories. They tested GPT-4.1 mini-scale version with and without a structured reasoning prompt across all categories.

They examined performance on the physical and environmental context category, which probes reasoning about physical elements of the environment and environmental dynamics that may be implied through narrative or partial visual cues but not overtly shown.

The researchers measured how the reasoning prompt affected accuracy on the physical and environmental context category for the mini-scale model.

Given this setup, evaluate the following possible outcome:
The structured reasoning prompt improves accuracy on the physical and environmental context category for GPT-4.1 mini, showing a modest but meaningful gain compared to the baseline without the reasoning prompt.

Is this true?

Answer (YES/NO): NO